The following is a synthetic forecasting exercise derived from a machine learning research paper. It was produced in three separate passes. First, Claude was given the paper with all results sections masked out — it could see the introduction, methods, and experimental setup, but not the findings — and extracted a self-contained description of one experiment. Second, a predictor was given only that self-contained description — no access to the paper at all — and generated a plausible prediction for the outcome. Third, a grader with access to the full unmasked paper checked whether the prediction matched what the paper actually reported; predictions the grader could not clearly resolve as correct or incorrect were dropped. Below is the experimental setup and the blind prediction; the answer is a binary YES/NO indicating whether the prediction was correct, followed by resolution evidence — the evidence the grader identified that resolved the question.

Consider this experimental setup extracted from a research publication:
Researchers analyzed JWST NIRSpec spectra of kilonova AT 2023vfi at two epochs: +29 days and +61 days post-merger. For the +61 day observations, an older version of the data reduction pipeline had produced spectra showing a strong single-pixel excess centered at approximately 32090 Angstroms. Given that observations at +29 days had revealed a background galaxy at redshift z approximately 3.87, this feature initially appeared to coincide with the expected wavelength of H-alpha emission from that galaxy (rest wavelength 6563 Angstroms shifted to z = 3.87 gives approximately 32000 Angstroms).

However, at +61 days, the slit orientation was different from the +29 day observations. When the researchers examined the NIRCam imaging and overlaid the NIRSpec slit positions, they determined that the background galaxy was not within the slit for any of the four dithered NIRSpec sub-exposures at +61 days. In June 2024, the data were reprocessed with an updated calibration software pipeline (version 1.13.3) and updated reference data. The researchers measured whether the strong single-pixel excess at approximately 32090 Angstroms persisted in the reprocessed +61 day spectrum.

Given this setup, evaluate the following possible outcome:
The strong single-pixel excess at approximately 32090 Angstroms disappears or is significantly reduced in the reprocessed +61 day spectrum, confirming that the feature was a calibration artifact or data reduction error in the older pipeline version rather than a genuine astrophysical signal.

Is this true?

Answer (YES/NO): YES